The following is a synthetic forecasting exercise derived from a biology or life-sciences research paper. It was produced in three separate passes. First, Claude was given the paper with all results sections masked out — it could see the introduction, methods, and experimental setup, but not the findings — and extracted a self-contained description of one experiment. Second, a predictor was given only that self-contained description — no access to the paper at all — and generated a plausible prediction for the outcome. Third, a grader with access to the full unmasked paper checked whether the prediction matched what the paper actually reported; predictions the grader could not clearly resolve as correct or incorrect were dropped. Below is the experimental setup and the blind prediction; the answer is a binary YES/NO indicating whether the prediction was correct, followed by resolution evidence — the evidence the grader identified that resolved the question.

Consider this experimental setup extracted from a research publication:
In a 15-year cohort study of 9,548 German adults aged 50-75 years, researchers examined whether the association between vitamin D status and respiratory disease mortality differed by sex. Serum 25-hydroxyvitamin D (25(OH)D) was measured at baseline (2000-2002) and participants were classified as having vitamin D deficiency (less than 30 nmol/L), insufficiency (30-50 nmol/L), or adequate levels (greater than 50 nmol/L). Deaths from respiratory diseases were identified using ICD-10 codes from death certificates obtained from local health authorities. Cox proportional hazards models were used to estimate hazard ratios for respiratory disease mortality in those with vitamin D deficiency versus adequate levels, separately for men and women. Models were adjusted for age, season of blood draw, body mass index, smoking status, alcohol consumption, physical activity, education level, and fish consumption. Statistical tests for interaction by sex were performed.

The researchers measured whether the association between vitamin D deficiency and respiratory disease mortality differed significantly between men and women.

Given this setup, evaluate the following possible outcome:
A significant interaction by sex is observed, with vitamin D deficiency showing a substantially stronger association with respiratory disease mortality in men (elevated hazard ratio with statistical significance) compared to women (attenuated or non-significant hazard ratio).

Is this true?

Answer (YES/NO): NO